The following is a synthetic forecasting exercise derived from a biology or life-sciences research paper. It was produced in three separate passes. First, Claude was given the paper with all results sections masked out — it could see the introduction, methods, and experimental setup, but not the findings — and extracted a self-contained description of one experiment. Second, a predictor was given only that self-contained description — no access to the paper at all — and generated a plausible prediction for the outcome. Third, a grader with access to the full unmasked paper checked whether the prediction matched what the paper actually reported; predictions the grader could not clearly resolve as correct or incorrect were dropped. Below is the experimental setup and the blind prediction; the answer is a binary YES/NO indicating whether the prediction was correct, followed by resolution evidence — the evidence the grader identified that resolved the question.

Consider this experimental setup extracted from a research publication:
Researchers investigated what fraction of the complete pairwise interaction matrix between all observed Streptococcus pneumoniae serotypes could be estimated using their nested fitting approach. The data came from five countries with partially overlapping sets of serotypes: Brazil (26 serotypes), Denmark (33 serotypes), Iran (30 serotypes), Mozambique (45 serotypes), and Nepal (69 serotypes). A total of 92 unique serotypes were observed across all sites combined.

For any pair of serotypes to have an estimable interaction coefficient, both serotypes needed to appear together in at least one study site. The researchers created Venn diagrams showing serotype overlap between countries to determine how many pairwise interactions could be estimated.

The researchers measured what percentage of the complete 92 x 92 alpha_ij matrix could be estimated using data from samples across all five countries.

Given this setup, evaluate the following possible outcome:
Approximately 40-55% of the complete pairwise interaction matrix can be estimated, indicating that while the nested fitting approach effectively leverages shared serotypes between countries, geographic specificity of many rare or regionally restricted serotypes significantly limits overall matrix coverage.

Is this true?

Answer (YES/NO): NO